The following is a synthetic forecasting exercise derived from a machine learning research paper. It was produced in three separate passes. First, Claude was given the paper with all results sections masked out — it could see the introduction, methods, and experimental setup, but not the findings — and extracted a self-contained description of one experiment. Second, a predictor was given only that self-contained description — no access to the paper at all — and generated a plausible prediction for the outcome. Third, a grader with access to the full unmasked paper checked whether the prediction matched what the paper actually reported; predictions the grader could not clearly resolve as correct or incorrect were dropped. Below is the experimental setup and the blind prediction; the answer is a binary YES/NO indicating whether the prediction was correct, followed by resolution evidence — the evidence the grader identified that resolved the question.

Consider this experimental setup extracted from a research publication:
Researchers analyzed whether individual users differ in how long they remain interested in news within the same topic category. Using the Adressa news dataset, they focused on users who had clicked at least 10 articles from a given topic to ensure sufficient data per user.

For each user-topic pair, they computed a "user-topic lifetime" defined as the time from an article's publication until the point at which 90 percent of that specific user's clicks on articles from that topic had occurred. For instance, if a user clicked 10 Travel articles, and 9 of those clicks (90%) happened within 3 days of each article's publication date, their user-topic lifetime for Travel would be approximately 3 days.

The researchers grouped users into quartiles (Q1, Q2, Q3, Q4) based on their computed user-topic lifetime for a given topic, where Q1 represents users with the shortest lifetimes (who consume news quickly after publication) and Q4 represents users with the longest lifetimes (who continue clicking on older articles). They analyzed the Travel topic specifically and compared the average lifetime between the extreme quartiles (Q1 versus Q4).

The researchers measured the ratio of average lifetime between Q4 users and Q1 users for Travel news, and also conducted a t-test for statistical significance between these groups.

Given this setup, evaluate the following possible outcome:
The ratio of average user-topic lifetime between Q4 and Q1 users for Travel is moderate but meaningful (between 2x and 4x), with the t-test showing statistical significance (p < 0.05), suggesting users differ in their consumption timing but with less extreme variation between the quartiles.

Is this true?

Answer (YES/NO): NO